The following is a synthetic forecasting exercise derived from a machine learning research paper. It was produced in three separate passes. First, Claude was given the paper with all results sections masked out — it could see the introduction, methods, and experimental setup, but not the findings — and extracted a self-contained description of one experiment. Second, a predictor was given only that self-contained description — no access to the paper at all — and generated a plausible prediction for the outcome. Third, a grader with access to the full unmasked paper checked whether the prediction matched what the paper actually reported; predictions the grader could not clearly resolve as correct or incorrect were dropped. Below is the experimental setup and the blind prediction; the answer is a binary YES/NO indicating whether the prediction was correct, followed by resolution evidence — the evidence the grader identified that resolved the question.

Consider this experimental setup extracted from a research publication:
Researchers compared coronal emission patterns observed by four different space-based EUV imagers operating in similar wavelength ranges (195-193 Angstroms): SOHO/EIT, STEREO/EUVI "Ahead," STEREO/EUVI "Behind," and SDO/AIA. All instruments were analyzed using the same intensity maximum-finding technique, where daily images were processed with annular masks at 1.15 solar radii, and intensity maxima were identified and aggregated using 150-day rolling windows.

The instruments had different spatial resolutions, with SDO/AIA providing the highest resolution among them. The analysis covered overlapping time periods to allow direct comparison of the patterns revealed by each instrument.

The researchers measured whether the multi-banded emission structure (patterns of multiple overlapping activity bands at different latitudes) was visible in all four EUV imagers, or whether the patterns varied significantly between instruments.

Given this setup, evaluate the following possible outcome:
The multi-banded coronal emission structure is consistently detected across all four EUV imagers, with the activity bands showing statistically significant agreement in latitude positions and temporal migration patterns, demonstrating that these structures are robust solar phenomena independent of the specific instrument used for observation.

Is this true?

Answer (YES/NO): NO